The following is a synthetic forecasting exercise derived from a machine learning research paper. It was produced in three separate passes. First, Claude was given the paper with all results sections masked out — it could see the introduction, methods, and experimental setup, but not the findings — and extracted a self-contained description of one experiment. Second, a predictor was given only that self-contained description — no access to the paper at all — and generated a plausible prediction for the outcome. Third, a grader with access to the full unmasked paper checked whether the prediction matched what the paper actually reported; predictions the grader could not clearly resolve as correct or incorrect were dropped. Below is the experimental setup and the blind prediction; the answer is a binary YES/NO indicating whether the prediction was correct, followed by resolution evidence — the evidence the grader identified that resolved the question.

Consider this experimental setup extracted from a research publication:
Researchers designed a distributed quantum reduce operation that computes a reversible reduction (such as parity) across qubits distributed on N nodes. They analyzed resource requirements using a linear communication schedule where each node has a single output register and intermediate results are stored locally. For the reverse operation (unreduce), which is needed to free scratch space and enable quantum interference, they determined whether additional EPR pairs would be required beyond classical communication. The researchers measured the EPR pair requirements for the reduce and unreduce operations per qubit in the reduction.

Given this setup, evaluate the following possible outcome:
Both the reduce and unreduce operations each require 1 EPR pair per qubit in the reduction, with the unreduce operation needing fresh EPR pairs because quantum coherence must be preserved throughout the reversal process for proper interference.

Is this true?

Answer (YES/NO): NO